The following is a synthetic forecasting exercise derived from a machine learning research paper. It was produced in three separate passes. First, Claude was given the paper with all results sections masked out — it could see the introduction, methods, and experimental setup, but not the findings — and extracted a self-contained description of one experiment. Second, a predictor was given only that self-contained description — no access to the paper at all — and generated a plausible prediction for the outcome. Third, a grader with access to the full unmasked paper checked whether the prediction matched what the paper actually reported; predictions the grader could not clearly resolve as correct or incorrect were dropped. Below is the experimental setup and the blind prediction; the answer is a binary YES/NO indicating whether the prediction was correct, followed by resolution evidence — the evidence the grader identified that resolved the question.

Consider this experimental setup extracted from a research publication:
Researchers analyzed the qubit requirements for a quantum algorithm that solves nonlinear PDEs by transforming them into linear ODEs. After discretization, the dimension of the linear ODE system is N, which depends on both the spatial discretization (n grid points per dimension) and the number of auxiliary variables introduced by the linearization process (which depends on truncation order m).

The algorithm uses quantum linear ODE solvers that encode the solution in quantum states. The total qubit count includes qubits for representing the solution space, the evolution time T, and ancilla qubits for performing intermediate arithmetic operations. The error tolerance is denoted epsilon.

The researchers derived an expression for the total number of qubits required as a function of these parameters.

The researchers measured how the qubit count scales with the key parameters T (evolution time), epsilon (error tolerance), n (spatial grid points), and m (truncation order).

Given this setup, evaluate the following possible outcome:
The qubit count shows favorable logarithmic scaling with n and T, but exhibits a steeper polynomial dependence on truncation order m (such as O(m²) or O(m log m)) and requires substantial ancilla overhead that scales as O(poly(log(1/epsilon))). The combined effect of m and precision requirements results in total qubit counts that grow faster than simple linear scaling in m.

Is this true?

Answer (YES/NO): NO